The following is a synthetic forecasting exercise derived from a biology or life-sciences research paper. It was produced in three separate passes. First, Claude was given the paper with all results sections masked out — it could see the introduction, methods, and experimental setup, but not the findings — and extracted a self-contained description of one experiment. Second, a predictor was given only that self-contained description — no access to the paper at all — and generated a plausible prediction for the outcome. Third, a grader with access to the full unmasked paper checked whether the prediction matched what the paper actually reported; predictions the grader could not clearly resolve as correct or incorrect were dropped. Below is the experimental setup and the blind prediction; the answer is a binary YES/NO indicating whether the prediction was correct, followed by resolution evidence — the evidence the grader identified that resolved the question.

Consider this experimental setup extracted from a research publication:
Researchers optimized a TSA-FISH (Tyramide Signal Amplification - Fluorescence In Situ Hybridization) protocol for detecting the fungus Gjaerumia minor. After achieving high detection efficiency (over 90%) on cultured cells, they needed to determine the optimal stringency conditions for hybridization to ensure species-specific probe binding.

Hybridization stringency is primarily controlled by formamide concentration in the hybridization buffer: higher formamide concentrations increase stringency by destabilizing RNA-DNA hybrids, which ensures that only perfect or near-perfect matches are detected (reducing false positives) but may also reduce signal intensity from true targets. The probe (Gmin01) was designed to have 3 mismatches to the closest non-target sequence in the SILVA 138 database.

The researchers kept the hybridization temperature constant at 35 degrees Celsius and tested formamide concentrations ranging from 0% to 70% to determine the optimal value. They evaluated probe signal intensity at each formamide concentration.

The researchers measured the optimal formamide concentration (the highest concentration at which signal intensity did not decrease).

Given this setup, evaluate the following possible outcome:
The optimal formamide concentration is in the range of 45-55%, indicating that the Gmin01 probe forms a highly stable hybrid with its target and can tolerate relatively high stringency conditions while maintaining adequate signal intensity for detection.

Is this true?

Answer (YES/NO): NO